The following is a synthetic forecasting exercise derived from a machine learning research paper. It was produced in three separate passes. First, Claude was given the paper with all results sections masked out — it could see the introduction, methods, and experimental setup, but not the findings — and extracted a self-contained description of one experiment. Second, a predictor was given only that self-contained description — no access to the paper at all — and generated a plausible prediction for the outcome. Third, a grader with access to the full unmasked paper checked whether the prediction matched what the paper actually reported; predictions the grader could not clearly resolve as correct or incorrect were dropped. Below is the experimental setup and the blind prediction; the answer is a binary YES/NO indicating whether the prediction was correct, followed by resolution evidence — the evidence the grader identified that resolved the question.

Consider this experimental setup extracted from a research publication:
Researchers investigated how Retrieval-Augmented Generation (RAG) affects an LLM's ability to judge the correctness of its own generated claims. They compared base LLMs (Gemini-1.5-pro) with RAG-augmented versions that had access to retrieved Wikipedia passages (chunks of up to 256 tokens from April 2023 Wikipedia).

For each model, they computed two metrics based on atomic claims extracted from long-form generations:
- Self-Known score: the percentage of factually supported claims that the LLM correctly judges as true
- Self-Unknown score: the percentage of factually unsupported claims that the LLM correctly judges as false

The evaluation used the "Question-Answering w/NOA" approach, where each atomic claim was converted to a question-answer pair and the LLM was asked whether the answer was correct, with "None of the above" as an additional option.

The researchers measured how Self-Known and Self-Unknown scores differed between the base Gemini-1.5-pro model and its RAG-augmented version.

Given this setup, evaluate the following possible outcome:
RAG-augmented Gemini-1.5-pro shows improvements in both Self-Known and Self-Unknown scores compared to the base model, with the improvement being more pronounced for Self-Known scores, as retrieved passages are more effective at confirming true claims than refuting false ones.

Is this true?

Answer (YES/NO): NO